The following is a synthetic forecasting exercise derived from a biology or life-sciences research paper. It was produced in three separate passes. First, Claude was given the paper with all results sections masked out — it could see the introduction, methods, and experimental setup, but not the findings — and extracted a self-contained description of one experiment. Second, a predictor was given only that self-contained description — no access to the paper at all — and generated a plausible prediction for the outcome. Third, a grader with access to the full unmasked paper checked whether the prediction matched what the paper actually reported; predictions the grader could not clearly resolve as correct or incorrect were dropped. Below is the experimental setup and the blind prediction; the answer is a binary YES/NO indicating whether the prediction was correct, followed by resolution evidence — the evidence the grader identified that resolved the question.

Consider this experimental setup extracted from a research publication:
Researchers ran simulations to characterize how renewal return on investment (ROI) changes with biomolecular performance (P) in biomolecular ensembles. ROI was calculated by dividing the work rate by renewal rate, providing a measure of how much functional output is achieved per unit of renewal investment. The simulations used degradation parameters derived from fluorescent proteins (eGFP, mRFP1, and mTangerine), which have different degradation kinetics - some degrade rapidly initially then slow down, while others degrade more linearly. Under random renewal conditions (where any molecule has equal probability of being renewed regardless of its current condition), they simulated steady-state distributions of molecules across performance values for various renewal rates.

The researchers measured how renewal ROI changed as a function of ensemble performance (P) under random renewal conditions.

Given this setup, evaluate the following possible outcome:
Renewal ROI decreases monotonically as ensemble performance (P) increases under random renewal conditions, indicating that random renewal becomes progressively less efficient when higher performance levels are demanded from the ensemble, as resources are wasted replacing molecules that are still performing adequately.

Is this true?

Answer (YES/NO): YES